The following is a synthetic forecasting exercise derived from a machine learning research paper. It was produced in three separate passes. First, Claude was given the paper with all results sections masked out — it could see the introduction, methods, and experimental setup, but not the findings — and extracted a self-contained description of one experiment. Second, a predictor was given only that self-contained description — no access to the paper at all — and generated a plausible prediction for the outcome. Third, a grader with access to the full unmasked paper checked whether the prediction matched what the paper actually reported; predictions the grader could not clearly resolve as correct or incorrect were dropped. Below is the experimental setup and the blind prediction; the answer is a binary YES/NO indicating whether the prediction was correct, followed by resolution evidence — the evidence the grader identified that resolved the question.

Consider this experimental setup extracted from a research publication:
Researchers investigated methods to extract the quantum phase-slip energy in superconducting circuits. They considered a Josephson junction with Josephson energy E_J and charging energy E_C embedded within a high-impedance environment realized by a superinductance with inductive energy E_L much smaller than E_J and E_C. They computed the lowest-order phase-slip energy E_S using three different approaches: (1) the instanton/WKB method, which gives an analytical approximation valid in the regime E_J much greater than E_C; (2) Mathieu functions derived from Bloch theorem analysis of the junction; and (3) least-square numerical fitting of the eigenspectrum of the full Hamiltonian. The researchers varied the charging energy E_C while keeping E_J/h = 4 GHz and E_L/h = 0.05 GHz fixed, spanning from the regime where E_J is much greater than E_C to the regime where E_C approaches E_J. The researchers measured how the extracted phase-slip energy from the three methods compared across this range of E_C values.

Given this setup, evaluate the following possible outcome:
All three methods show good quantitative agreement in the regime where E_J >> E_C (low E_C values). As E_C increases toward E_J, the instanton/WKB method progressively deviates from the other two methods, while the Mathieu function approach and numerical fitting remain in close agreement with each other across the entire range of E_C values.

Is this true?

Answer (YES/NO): YES